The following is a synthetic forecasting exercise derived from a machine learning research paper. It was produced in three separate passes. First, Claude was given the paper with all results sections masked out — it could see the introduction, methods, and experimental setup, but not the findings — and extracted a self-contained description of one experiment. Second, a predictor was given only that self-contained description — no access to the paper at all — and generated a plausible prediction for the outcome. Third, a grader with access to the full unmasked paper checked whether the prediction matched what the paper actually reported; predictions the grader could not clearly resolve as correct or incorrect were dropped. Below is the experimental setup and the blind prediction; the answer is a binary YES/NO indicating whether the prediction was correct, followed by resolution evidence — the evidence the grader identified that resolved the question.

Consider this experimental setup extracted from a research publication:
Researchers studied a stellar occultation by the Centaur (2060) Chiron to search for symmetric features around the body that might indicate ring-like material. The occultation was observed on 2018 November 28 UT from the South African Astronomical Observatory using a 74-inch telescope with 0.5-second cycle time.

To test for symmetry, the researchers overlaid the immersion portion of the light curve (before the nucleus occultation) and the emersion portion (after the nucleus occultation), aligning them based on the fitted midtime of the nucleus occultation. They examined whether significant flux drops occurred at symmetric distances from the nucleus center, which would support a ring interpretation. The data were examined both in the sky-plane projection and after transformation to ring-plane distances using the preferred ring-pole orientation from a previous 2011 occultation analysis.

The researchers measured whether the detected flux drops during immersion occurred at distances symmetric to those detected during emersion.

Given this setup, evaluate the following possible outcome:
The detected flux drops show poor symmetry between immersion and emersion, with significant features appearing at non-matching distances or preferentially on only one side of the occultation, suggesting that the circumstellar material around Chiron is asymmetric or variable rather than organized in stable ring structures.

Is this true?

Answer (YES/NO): NO